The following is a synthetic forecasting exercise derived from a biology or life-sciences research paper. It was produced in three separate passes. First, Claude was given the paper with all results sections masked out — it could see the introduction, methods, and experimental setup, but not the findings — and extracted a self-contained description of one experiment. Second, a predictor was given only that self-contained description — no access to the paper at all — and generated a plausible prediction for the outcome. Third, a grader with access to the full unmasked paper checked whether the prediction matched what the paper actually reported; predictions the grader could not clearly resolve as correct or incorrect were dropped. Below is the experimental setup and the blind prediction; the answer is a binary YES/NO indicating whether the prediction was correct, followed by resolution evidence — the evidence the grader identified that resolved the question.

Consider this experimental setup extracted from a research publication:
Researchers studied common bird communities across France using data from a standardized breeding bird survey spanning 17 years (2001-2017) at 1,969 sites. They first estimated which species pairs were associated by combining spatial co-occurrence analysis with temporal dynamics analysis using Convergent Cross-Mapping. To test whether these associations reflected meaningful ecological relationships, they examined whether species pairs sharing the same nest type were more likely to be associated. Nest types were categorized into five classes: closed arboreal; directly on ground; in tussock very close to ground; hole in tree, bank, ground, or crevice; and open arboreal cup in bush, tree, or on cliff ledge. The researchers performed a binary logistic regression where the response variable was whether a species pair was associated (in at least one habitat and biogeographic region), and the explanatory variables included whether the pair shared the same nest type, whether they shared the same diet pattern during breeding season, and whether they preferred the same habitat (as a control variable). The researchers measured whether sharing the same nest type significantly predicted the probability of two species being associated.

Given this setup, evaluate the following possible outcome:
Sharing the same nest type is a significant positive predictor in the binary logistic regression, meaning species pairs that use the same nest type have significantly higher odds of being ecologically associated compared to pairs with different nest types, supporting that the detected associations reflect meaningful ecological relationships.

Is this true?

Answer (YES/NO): NO